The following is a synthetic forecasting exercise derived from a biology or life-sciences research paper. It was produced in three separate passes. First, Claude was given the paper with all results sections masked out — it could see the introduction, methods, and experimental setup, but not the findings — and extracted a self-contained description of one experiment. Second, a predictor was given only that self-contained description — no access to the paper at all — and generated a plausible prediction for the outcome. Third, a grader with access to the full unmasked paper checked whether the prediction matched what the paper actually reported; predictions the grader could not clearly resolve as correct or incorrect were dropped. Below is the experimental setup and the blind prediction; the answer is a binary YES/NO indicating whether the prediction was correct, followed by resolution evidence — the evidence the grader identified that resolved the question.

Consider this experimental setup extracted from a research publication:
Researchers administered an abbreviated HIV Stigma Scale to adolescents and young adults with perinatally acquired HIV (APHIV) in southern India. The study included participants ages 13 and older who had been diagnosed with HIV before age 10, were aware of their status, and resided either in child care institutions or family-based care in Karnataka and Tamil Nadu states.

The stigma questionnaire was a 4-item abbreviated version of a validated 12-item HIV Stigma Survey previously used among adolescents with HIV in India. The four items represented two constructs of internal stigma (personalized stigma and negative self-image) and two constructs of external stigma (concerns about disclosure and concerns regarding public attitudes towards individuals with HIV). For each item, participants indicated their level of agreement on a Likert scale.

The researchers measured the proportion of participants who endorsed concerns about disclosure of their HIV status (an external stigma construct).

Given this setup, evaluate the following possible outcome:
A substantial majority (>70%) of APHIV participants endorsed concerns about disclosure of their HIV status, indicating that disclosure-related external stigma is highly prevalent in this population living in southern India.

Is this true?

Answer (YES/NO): YES